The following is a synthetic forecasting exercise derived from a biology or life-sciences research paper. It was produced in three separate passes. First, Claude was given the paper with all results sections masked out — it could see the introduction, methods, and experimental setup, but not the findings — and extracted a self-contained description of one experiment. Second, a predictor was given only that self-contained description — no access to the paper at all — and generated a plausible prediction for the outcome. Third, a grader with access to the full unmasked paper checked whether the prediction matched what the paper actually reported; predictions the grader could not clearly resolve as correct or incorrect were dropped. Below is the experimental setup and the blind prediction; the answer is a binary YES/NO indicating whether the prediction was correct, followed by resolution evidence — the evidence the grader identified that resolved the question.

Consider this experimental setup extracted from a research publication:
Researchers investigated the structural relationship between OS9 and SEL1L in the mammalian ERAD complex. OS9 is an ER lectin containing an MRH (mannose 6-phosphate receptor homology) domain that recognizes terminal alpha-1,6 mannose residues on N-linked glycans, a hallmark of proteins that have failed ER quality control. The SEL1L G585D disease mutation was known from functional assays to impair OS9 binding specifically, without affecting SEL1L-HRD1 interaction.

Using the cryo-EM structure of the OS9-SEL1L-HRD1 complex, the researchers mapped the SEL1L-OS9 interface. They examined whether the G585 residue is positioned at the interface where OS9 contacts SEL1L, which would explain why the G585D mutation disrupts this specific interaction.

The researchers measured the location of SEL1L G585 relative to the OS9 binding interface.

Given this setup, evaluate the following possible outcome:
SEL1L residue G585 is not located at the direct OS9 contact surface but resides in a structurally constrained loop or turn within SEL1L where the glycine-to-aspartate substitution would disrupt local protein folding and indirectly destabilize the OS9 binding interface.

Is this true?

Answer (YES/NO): NO